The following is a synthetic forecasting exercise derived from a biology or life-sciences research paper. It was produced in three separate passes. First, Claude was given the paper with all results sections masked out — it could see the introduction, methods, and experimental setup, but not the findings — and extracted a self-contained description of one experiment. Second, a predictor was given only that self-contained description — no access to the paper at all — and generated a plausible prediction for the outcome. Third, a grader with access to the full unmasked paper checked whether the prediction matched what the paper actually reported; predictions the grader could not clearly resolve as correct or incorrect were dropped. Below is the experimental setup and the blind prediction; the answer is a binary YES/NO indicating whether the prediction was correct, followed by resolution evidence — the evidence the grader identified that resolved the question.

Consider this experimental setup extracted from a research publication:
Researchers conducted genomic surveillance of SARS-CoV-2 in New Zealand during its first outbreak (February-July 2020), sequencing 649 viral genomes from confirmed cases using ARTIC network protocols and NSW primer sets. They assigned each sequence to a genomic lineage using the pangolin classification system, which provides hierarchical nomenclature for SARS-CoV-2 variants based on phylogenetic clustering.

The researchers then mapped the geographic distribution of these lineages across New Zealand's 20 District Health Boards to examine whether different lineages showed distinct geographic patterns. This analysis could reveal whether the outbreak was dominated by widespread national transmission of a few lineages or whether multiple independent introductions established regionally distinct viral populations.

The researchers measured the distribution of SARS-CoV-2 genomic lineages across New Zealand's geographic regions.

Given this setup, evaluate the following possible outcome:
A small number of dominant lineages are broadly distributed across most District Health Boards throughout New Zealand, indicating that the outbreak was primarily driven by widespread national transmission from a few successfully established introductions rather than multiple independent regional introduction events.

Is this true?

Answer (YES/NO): NO